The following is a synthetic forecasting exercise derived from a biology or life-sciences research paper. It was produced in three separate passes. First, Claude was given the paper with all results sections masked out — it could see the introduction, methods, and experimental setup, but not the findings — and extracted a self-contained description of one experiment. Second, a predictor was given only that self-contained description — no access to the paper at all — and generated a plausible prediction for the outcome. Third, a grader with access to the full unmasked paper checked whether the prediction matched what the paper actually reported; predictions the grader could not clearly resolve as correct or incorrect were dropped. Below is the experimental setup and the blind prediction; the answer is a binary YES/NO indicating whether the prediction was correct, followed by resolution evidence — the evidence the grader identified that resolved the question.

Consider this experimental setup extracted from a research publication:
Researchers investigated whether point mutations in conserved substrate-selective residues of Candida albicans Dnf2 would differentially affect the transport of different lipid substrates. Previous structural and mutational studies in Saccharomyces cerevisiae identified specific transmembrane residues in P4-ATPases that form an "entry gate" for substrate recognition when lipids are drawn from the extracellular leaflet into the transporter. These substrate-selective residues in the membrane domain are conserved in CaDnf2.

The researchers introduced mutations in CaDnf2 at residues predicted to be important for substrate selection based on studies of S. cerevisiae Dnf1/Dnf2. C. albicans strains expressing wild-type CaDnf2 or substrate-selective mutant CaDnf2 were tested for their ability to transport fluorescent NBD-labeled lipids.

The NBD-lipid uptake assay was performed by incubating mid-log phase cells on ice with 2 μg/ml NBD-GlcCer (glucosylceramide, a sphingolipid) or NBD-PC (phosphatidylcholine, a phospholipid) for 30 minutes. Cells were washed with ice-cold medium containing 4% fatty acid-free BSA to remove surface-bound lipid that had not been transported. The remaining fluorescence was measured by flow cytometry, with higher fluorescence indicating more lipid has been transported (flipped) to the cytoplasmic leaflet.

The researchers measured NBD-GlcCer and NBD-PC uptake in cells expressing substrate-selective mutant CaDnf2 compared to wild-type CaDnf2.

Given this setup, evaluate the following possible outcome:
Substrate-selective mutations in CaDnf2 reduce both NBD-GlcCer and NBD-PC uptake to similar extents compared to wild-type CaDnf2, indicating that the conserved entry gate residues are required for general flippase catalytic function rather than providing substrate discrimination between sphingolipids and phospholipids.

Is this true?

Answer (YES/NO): NO